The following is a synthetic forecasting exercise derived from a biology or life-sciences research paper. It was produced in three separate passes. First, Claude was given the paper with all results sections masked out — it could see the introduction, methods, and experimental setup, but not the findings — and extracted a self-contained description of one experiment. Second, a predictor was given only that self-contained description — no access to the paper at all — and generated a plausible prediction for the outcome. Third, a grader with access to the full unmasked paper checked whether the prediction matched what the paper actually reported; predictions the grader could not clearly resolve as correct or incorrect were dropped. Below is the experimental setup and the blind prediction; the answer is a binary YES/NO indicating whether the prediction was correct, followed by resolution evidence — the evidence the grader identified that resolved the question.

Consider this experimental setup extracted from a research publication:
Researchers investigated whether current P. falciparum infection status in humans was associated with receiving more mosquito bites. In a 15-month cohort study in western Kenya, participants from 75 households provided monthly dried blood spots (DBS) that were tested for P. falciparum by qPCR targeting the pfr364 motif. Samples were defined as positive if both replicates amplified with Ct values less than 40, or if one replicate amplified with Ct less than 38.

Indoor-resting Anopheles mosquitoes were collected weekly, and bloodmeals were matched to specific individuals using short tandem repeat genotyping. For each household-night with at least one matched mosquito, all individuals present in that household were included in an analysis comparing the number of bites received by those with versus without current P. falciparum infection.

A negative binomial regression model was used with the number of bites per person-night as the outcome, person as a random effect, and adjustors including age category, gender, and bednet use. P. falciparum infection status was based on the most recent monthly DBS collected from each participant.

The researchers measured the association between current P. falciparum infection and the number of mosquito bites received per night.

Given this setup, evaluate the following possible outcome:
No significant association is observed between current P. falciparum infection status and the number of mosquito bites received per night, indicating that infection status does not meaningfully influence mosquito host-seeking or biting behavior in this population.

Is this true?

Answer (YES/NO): NO